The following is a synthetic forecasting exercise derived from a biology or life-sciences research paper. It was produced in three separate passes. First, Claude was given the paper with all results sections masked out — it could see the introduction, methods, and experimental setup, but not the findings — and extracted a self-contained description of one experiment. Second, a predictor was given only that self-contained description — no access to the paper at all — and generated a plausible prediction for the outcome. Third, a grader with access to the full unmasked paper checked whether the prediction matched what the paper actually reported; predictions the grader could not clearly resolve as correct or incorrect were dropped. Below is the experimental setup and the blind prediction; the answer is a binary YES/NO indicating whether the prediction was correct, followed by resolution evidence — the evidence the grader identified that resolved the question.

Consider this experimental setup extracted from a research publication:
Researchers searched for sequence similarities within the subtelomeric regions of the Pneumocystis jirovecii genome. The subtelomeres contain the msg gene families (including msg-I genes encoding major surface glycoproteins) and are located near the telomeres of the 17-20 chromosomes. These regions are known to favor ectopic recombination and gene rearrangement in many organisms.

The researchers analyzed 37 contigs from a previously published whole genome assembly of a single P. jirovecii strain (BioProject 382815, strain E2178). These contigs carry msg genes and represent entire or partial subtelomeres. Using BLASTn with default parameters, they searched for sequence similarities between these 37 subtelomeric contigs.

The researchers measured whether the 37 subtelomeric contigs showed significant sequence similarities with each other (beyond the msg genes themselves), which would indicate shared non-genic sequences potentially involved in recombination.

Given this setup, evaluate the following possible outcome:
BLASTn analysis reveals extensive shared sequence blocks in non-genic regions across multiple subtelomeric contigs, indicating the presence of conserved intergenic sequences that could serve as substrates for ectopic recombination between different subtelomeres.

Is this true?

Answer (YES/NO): YES